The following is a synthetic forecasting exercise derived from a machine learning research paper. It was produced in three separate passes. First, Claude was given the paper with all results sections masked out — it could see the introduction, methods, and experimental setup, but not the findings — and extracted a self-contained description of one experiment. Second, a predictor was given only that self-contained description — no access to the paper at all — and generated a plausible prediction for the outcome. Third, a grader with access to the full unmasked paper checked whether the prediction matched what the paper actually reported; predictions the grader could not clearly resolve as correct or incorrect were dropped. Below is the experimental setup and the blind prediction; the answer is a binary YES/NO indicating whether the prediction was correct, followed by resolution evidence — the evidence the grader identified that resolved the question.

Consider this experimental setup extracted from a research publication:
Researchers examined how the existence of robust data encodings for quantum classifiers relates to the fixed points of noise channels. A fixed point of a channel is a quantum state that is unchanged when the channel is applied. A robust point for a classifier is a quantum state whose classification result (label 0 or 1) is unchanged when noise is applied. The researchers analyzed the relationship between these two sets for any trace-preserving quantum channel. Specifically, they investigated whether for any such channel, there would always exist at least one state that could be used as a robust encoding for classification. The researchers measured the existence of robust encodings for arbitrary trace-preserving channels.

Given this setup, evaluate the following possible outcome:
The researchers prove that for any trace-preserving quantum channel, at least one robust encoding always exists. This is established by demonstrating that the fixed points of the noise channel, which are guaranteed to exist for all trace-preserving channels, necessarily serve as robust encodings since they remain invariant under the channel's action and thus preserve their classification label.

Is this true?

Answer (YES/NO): YES